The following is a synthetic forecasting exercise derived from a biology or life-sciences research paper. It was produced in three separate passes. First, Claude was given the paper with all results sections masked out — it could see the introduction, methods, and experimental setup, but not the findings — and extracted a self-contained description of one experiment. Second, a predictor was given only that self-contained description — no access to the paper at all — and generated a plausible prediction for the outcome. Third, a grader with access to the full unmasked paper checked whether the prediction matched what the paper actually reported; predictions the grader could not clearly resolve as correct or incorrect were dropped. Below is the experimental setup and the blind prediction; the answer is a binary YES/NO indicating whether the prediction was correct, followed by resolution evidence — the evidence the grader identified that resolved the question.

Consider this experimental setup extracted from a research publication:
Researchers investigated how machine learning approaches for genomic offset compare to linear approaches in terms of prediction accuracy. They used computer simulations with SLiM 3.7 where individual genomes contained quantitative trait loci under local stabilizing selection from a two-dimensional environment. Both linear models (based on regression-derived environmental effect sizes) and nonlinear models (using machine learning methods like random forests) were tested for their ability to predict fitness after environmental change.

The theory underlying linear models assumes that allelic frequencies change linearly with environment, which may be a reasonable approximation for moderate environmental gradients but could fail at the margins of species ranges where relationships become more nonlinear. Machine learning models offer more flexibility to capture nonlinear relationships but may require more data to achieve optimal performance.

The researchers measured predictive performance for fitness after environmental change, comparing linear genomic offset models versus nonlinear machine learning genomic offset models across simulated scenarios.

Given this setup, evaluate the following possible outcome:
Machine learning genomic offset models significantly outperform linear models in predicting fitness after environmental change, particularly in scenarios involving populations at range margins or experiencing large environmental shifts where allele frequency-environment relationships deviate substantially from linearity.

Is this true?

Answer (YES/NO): NO